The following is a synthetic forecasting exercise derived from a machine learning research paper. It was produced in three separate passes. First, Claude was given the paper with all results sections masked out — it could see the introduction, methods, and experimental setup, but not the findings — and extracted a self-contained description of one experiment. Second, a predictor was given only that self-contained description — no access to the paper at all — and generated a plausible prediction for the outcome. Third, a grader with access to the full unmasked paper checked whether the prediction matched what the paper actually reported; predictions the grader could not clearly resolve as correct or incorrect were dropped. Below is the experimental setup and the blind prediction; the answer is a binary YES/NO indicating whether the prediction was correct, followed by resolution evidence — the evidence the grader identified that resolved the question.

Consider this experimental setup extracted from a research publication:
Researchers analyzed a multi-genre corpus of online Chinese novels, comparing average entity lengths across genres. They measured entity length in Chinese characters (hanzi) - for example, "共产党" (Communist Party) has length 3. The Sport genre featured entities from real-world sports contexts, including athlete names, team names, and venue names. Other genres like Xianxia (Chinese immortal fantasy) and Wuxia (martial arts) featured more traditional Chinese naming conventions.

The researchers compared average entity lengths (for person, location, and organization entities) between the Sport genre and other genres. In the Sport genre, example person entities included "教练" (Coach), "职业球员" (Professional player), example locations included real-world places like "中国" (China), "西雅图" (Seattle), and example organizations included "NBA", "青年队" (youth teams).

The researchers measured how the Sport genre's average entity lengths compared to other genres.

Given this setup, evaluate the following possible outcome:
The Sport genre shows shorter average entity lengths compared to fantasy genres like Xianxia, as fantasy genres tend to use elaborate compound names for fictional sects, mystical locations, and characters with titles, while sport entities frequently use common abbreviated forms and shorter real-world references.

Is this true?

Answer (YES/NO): NO